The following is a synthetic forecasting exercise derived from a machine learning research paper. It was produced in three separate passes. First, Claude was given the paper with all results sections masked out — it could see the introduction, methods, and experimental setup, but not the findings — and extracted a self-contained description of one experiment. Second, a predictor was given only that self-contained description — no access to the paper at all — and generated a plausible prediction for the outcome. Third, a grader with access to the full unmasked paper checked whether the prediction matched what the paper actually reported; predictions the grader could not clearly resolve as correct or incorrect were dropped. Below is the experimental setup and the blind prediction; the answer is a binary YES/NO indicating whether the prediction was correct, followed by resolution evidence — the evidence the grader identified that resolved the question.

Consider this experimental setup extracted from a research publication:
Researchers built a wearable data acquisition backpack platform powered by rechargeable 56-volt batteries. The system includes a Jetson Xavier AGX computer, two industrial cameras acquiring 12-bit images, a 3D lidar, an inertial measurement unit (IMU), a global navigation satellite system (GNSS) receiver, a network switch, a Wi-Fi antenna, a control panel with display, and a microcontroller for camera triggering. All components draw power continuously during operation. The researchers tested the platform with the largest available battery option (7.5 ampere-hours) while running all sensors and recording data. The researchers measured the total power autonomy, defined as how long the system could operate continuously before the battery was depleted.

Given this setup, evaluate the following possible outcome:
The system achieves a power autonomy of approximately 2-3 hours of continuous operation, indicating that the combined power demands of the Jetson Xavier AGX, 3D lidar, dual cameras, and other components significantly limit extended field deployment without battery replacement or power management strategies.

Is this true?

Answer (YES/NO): NO